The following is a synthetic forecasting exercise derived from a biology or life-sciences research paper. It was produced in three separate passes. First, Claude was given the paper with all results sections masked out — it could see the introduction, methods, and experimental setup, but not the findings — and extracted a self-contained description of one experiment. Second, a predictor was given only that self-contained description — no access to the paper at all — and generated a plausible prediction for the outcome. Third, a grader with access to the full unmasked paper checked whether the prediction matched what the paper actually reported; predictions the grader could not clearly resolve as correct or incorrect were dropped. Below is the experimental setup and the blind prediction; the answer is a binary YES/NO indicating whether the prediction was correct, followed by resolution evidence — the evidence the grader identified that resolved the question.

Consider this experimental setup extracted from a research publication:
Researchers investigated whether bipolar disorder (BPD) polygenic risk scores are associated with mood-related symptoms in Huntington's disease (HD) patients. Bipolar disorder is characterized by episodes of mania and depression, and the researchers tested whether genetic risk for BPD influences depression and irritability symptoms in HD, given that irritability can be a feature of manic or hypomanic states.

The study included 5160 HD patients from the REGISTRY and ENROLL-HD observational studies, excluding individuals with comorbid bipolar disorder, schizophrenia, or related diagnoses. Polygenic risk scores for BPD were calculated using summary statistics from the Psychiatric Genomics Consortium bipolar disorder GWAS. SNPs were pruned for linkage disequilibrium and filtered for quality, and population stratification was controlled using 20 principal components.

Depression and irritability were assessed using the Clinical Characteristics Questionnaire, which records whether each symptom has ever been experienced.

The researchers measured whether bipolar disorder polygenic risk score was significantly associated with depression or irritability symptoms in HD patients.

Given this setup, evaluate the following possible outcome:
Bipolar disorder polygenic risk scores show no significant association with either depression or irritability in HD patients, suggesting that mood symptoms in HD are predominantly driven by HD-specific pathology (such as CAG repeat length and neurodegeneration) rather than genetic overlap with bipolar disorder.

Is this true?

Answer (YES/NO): NO